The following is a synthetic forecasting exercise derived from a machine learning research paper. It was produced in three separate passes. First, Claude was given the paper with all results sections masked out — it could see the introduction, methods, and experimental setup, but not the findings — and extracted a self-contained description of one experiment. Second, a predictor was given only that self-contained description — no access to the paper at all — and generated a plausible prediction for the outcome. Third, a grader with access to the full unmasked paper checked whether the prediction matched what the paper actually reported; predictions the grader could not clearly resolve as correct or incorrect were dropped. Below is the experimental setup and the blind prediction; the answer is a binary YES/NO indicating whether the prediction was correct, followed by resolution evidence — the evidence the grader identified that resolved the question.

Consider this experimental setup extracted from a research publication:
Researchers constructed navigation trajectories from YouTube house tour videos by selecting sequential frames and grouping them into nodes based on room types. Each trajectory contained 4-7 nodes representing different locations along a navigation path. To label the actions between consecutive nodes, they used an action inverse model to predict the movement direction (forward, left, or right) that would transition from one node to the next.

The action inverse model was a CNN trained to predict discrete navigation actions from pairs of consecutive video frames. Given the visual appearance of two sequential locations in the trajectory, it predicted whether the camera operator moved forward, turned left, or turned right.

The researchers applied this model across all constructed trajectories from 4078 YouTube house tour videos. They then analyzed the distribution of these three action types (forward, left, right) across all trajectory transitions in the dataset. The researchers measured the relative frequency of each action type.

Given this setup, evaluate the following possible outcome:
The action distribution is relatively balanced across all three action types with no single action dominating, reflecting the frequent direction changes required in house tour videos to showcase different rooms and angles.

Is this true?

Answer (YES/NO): YES